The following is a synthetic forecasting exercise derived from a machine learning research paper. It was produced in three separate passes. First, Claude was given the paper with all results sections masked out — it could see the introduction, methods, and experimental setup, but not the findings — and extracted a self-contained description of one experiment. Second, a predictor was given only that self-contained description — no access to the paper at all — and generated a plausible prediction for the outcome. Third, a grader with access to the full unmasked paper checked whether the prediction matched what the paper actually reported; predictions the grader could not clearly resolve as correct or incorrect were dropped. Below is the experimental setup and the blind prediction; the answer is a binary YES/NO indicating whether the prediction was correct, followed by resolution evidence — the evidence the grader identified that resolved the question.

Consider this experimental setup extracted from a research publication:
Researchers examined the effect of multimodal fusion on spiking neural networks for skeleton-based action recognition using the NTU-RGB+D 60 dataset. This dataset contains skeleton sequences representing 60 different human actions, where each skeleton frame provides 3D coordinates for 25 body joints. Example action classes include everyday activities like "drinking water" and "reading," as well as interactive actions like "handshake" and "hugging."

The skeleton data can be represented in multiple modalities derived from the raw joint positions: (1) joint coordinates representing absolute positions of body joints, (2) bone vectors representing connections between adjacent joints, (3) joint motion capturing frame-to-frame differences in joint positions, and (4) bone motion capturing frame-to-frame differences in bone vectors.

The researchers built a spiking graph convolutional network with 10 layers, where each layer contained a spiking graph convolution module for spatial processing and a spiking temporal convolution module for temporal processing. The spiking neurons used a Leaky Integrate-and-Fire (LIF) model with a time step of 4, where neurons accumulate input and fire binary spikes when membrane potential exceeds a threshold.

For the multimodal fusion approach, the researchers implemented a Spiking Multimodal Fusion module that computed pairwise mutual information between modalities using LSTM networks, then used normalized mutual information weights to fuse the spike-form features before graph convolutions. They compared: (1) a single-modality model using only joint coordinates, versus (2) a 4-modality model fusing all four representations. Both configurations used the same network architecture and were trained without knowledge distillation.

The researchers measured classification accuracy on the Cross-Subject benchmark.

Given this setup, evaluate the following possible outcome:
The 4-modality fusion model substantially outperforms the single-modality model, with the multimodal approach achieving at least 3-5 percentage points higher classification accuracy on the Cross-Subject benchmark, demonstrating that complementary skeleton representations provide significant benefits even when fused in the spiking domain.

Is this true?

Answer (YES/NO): NO